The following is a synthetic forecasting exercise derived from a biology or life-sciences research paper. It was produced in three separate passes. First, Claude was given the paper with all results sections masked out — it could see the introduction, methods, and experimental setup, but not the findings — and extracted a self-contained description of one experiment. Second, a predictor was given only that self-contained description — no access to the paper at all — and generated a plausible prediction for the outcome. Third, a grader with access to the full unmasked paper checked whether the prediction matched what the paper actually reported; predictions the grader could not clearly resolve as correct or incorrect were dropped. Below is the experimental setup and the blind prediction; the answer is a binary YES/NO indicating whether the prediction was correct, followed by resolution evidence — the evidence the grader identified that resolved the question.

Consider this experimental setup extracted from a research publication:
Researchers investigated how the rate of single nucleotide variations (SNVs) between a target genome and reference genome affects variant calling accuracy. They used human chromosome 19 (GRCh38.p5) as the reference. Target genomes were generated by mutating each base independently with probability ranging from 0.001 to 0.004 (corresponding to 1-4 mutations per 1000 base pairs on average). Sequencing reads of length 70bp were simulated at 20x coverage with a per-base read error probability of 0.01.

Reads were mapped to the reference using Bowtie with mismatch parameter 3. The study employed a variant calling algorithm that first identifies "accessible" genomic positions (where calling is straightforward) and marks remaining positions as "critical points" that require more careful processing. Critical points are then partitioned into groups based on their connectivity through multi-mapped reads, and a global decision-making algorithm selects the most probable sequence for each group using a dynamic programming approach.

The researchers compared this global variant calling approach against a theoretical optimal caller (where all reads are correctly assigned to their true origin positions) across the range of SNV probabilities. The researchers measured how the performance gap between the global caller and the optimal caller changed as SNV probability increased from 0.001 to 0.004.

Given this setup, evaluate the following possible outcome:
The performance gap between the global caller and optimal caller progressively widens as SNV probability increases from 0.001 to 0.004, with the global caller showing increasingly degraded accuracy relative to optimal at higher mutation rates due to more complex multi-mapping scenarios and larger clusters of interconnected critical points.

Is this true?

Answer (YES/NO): YES